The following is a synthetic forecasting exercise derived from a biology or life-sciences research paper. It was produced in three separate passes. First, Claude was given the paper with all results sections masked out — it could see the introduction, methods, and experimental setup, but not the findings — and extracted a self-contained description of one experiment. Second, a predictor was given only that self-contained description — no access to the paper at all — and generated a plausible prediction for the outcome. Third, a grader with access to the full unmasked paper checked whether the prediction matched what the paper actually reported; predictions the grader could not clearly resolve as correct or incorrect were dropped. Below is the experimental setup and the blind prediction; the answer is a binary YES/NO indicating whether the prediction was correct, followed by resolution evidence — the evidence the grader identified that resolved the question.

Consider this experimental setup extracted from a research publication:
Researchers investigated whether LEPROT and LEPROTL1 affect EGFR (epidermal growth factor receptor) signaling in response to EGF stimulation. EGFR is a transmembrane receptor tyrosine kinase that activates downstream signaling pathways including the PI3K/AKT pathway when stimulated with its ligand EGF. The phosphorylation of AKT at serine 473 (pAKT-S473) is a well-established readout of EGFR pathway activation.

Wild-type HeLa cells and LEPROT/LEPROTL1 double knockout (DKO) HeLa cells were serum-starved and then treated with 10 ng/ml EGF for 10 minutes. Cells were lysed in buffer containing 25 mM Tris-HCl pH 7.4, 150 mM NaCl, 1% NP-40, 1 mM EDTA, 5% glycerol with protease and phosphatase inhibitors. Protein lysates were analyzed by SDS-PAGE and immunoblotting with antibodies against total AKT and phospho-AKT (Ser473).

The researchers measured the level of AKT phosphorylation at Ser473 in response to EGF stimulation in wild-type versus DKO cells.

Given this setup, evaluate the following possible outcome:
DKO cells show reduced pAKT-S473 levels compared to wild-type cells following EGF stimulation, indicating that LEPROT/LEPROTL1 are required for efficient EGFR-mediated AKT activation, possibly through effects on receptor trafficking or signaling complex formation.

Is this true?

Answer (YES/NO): YES